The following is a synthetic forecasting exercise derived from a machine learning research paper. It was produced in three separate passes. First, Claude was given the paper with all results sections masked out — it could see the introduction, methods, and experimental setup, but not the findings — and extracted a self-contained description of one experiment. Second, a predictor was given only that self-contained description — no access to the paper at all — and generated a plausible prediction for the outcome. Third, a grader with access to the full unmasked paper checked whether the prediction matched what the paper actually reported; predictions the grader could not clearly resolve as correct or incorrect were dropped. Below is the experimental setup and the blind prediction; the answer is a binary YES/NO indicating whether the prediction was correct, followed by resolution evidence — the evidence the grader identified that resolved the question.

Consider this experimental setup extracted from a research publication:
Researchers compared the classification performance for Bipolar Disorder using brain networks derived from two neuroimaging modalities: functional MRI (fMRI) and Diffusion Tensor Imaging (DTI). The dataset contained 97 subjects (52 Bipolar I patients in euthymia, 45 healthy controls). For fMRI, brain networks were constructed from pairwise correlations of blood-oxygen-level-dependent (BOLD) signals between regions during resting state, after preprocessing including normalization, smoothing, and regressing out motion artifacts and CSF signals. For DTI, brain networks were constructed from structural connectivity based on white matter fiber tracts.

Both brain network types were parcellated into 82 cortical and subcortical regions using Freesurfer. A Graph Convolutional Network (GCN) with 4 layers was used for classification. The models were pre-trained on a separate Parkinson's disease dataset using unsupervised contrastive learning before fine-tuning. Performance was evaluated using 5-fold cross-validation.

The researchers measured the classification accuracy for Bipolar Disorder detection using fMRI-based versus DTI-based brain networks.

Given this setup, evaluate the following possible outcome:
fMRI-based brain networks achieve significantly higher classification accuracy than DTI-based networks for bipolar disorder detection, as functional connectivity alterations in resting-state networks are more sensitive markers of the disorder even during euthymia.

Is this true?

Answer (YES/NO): NO